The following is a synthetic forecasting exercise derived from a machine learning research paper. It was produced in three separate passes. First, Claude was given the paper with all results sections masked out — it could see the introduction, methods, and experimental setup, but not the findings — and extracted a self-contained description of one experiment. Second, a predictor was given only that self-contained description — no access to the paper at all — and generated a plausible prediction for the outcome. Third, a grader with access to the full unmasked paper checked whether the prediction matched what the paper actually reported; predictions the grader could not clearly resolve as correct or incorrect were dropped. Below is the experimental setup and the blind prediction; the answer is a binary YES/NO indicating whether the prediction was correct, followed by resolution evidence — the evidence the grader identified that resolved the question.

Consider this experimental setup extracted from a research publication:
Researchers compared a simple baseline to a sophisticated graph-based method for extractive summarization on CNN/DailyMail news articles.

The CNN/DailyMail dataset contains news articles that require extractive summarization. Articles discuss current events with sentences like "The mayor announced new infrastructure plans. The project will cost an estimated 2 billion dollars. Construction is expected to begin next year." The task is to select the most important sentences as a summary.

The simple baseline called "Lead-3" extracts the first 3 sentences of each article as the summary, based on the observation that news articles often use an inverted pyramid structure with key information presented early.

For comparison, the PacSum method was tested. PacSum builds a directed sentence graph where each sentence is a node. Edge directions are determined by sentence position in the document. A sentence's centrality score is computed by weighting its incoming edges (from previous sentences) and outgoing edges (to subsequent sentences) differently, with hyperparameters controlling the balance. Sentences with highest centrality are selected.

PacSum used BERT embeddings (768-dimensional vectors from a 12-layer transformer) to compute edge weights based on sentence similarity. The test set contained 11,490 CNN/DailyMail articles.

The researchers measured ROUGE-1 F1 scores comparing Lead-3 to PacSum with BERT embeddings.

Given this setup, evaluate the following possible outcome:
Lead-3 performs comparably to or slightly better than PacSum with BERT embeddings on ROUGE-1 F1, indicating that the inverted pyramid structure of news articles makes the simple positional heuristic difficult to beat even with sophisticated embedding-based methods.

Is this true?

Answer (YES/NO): NO